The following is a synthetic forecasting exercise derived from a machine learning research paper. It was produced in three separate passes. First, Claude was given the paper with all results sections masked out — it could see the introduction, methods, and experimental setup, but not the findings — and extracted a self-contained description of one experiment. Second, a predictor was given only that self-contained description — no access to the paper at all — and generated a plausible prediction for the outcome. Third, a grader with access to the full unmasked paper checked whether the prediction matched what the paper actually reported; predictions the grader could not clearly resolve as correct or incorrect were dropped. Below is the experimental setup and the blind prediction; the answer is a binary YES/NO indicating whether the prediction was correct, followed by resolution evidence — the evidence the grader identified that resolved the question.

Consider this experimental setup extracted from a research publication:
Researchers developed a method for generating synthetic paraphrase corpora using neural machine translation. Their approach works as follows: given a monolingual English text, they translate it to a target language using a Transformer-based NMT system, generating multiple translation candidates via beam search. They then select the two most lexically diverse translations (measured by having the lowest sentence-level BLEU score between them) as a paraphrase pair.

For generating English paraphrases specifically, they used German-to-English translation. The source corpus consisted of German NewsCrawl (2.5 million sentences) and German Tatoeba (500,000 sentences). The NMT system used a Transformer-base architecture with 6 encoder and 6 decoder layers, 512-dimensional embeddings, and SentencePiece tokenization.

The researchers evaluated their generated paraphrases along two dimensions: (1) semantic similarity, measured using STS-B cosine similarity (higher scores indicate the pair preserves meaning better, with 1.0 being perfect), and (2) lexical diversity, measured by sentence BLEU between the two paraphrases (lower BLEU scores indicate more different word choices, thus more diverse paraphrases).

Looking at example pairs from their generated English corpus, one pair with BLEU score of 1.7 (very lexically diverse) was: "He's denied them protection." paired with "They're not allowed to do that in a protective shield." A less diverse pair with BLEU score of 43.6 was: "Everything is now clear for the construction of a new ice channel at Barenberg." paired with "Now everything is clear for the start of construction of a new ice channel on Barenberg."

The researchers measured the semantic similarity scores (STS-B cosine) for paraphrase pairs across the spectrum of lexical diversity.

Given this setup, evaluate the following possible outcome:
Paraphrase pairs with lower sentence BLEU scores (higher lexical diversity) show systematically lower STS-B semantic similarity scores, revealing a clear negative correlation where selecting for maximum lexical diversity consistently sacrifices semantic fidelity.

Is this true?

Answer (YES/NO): YES